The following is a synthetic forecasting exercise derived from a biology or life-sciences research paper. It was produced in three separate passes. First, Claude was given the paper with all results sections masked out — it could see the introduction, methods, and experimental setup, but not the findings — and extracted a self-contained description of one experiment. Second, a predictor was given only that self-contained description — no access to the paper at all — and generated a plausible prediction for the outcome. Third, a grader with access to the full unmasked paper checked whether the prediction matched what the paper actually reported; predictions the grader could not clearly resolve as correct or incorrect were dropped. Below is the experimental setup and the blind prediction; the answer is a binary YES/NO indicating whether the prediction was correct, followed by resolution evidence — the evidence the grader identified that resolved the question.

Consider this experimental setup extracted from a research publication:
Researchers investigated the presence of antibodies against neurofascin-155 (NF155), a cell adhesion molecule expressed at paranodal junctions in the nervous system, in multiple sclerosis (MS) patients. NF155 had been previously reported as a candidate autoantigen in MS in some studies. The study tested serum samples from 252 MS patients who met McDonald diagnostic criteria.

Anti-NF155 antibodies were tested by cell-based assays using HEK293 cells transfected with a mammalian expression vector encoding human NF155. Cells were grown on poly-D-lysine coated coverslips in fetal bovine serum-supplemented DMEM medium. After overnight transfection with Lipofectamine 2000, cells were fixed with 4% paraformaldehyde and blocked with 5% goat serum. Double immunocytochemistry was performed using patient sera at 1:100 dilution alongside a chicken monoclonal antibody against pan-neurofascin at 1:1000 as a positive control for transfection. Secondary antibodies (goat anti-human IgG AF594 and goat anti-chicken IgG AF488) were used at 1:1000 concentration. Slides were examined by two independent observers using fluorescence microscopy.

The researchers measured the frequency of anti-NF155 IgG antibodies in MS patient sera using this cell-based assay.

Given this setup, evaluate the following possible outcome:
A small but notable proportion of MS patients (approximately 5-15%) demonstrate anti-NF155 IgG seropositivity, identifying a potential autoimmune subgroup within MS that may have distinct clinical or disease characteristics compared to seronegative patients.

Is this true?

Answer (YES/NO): NO